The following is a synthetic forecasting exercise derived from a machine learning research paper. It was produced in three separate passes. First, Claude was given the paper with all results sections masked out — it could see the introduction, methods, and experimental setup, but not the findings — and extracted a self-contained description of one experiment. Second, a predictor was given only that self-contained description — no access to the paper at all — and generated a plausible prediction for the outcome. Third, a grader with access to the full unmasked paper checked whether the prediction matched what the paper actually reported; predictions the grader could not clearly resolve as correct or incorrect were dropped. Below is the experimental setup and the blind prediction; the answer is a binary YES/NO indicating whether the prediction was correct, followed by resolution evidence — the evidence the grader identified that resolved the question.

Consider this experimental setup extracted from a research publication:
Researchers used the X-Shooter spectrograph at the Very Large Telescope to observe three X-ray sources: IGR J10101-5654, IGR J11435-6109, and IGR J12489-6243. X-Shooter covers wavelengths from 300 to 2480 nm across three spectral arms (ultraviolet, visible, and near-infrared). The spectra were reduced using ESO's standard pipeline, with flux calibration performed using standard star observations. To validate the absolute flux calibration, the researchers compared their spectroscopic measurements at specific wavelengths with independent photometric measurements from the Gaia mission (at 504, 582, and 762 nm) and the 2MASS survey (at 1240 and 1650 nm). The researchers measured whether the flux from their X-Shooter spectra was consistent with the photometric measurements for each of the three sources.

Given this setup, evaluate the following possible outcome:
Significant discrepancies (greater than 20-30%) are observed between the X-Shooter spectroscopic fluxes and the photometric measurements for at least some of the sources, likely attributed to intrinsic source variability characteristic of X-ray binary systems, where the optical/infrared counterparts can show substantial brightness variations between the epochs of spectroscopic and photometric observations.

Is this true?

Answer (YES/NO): YES